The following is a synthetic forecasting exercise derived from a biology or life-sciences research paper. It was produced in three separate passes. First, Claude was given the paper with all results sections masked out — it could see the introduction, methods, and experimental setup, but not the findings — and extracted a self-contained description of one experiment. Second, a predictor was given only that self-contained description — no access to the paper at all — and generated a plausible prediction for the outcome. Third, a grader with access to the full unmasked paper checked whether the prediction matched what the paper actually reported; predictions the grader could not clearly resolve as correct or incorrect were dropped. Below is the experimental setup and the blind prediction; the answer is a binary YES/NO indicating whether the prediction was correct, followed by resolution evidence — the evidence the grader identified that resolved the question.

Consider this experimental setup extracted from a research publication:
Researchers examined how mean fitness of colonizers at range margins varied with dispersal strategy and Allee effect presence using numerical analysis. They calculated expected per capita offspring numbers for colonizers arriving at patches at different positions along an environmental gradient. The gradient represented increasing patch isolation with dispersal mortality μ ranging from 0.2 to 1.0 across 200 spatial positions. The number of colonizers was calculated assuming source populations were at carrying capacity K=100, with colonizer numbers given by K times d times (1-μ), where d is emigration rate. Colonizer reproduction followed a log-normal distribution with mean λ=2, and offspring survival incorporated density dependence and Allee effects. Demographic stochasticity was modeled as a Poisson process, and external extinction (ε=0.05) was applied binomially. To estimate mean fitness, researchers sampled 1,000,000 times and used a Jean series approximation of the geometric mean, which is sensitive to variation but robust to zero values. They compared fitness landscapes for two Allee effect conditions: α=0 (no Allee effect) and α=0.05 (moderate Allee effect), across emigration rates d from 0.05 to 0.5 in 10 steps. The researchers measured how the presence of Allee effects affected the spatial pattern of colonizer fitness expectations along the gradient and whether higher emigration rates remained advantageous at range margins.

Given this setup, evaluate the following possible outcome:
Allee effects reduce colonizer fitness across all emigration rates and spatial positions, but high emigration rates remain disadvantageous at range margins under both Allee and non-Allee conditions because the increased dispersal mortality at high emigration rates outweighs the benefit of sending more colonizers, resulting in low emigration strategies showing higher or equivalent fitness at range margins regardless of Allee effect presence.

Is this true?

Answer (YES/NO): NO